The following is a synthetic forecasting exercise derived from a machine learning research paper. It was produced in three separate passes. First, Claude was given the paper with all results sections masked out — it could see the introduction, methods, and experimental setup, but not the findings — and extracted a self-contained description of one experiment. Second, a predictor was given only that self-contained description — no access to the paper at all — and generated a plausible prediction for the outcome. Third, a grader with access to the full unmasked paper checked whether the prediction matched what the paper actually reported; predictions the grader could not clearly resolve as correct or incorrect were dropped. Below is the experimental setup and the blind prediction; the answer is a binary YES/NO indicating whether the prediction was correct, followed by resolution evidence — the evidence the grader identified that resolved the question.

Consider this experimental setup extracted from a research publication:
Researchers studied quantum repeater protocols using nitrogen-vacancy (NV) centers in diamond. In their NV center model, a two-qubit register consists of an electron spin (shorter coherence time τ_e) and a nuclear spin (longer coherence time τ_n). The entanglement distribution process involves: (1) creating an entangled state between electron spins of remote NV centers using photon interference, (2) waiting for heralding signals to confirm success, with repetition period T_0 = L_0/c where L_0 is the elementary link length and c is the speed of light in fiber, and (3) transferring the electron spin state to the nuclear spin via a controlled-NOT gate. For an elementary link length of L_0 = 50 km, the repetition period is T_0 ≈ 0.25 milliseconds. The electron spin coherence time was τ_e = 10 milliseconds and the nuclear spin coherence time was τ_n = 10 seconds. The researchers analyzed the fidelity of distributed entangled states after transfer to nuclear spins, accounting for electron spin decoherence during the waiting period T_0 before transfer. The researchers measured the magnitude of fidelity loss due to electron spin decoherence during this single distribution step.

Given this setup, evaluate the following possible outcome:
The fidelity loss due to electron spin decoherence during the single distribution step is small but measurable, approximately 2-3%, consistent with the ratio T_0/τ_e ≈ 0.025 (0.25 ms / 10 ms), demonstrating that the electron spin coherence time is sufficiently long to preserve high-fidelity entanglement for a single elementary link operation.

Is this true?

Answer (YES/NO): NO